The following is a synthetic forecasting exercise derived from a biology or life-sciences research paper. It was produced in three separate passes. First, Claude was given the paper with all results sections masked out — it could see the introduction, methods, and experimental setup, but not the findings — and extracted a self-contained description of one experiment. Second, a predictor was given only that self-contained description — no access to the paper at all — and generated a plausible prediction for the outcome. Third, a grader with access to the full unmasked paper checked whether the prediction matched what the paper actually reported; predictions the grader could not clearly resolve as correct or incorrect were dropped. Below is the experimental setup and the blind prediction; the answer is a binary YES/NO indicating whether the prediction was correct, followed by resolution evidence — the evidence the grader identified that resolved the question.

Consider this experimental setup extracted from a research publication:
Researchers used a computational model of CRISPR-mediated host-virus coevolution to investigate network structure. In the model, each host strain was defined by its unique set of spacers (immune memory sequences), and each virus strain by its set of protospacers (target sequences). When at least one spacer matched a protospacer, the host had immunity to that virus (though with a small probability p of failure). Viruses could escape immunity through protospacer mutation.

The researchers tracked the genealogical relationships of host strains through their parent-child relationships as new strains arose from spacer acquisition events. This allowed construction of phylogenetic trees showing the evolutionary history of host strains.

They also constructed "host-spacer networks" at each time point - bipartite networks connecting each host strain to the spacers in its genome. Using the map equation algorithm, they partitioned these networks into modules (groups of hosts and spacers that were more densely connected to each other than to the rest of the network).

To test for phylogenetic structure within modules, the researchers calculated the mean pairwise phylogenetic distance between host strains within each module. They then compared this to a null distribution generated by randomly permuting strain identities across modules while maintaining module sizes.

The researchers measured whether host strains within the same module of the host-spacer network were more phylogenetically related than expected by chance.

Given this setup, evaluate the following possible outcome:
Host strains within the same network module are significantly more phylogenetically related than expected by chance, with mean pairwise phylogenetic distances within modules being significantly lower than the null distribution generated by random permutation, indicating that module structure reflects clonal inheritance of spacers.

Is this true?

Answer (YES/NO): NO